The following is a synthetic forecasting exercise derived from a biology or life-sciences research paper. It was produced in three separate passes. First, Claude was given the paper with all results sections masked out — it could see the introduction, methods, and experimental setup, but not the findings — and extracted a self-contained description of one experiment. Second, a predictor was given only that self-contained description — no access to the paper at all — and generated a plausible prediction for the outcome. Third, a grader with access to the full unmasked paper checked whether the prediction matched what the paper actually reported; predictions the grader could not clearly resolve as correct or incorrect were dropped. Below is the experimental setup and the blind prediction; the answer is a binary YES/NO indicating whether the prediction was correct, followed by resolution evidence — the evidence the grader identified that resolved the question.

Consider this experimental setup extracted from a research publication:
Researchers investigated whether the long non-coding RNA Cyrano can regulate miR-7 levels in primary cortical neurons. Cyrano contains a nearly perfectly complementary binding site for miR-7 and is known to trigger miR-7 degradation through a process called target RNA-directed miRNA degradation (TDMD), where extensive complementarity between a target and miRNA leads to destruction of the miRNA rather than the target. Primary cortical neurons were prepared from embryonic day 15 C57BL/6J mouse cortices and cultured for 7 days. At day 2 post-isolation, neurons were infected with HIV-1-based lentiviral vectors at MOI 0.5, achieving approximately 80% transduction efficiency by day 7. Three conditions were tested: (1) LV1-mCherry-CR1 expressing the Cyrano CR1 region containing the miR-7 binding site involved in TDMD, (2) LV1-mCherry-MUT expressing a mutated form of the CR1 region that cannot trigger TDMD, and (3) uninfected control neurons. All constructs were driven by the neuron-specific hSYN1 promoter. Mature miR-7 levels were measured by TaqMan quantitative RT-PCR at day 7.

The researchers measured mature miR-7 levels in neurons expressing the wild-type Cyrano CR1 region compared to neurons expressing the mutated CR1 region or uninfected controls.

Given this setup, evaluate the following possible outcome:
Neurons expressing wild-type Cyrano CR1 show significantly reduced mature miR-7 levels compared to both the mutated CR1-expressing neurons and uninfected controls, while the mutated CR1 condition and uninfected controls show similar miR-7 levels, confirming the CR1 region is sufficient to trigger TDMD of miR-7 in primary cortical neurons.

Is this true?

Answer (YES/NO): YES